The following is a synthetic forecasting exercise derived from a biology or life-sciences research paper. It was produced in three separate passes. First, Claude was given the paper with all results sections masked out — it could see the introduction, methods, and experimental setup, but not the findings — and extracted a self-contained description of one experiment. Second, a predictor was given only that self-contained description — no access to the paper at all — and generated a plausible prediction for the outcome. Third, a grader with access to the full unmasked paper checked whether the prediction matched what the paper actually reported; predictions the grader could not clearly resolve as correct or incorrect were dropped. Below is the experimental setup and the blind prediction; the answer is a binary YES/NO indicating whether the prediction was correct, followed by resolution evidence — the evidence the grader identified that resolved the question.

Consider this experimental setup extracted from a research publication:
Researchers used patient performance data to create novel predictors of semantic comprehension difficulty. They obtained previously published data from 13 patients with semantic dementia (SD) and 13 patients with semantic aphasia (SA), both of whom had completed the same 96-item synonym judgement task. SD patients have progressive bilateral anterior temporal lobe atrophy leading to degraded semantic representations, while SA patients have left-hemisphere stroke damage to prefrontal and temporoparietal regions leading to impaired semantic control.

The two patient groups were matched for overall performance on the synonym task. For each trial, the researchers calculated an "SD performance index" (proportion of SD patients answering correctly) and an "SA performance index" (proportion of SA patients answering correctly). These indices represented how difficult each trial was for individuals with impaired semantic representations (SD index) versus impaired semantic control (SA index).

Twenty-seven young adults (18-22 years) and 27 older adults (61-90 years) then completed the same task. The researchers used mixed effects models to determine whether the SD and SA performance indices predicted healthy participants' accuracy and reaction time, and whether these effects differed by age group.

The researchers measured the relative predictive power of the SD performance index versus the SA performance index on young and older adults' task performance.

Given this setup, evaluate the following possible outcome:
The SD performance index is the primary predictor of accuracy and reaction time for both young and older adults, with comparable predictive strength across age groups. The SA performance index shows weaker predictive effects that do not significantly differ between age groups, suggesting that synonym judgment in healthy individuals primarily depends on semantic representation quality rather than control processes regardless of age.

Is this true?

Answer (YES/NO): NO